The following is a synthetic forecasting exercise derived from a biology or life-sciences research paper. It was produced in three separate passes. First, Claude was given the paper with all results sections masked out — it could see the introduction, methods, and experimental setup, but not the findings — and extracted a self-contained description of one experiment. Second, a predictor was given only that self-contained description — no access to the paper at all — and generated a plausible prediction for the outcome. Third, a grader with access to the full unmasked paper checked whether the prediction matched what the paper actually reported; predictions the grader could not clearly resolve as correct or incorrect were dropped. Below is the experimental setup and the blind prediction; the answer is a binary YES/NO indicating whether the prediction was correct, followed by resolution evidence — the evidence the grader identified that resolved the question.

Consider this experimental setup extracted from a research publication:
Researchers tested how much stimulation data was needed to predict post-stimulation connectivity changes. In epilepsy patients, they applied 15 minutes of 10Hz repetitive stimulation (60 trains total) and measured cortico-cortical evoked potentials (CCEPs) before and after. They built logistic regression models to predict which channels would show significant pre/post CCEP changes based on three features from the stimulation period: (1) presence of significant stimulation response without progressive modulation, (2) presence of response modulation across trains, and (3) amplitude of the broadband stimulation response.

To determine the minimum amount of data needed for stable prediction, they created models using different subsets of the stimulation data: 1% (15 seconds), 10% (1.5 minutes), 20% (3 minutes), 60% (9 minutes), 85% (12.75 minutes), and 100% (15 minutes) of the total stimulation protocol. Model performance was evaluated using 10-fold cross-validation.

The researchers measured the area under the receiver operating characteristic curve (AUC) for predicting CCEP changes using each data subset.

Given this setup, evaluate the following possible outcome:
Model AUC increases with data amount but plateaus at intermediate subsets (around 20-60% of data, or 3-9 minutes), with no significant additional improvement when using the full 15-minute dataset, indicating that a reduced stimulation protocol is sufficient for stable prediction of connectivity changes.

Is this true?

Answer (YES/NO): NO